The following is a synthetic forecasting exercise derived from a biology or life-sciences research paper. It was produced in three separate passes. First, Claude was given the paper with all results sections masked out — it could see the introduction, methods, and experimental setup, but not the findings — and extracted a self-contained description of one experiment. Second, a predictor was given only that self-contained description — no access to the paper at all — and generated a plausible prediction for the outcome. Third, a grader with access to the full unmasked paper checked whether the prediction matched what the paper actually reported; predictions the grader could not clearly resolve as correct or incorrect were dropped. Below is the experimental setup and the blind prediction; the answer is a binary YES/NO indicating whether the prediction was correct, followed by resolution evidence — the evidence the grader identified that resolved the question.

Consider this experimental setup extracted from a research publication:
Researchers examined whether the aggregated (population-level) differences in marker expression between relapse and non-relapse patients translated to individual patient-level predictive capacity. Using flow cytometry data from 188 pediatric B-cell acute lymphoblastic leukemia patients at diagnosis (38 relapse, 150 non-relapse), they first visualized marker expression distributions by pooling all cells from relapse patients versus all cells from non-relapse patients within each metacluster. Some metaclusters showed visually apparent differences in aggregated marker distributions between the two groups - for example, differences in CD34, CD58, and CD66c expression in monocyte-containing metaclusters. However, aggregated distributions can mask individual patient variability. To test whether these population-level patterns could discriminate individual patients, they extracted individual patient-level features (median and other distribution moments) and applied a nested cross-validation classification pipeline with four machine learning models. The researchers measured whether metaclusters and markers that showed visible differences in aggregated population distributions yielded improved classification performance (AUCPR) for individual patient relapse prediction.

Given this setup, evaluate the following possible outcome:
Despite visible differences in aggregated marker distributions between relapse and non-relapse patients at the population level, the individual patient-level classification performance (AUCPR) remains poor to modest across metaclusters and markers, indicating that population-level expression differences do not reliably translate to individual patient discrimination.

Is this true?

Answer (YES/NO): YES